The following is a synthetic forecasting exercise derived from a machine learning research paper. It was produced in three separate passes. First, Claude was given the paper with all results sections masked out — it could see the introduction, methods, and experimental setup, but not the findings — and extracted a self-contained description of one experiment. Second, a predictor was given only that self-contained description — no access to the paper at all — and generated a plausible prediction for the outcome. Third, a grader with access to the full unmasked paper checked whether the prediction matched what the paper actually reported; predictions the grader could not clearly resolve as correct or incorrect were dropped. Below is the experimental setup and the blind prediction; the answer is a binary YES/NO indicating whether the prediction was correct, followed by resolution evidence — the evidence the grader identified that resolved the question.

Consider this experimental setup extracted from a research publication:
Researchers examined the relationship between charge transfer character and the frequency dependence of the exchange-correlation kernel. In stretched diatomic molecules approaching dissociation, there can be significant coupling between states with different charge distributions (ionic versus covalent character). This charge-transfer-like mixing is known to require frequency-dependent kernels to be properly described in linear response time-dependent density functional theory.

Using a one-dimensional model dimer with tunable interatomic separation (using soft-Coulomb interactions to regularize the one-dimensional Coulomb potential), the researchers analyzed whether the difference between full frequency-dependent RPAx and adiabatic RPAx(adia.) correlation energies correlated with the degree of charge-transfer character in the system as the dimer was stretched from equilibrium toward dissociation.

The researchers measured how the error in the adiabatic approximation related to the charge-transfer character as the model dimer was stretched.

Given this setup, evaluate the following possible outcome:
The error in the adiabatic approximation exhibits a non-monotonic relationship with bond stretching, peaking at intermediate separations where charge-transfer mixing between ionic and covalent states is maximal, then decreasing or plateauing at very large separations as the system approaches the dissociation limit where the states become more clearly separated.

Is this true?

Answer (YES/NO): NO